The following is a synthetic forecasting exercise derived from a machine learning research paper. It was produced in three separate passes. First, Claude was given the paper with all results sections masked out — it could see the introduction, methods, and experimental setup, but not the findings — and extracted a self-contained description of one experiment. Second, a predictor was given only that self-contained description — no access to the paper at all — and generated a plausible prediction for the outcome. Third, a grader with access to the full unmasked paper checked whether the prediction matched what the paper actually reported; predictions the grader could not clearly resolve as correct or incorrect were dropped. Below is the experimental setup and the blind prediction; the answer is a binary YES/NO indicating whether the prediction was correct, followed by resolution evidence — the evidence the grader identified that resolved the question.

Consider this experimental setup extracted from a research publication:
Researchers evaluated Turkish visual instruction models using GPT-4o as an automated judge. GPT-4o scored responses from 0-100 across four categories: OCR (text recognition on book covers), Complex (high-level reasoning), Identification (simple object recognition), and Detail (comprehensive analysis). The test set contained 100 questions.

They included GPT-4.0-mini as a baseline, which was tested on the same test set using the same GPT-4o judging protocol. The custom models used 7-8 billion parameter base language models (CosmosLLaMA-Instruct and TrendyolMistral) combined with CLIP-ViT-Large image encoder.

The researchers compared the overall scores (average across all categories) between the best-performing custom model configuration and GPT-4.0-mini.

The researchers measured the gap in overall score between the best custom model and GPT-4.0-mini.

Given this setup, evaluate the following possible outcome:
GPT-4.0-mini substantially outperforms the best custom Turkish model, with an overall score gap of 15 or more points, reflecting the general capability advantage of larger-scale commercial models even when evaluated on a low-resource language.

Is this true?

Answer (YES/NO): NO